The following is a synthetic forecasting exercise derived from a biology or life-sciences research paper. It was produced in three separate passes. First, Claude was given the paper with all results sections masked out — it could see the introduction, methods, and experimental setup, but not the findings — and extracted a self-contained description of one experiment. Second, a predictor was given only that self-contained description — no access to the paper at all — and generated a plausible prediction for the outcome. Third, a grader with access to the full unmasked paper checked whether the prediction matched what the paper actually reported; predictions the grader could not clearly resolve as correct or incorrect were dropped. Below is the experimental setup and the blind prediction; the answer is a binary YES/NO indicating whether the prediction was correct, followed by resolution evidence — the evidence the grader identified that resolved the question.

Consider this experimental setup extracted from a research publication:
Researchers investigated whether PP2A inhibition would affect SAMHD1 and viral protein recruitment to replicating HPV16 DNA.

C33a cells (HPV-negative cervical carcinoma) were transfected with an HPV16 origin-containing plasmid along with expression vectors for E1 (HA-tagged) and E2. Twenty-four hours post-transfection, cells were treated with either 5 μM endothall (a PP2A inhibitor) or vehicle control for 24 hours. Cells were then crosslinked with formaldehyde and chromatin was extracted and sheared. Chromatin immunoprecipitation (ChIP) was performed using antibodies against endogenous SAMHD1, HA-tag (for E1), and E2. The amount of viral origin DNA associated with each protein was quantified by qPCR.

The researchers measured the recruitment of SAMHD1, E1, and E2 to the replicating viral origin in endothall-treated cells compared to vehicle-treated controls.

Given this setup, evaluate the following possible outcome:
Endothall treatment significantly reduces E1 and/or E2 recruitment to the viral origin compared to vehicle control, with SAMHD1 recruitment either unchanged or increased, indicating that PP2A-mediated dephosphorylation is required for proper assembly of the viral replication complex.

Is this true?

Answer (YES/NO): NO